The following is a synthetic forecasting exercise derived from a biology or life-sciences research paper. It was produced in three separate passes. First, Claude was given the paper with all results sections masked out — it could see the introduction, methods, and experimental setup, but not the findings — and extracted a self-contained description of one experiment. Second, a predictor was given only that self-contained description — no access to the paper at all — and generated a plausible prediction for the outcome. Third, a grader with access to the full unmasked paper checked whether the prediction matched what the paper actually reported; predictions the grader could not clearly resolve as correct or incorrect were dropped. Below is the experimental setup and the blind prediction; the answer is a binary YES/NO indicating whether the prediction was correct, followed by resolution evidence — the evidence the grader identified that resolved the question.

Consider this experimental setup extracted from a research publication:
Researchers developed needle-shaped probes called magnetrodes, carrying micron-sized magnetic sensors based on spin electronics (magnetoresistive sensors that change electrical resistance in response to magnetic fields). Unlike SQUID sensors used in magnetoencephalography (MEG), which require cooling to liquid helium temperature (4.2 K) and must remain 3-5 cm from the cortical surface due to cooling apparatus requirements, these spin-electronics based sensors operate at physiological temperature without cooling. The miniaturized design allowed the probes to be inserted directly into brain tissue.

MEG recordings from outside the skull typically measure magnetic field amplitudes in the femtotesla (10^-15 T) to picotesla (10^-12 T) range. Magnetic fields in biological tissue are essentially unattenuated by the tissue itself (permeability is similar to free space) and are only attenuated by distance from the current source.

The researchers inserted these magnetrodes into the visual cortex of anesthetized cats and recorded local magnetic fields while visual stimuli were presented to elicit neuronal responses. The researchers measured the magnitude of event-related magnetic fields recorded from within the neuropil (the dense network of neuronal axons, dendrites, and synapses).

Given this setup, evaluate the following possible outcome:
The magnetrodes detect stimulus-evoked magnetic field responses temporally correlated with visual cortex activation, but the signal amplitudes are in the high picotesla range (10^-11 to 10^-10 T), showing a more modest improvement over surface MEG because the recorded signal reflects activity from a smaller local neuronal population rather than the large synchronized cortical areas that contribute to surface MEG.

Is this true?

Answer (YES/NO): NO